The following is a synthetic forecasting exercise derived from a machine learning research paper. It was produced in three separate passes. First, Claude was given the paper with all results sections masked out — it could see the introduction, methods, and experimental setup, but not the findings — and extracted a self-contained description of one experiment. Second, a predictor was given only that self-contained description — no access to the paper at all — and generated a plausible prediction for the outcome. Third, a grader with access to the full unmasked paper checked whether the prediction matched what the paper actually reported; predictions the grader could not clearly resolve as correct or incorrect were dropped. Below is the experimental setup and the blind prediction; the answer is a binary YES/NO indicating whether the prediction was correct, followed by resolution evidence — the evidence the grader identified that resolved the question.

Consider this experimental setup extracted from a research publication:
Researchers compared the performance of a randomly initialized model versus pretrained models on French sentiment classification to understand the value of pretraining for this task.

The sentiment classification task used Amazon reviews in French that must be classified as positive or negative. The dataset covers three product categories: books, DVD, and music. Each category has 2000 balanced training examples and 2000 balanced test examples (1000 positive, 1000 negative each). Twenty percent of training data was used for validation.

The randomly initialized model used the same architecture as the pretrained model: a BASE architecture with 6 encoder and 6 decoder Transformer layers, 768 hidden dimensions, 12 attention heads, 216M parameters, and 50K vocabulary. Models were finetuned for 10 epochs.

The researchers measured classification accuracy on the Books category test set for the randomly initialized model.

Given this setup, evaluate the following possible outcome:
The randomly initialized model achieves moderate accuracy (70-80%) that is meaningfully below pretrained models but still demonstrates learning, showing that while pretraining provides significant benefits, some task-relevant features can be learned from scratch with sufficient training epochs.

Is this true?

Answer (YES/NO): YES